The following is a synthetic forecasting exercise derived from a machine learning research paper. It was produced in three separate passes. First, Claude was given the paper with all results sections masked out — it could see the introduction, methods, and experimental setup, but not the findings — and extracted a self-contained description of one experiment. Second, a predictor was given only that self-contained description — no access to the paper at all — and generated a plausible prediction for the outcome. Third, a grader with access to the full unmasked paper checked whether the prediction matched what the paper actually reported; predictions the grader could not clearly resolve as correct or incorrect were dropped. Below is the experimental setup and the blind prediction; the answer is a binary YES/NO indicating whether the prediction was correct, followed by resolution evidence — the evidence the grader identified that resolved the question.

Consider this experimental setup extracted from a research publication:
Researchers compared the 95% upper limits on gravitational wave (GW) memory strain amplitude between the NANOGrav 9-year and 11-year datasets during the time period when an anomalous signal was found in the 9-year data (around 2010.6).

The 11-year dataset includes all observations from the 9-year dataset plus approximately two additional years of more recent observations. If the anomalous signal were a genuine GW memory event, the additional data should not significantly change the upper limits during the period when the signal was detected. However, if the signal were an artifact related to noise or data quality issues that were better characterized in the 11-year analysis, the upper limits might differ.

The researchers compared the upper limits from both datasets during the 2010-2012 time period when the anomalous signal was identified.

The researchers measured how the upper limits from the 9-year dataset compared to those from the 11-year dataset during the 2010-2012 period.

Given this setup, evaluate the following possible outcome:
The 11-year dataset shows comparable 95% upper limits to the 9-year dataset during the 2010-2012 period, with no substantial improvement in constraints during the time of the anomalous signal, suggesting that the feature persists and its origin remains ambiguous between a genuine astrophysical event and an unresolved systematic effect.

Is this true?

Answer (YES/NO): NO